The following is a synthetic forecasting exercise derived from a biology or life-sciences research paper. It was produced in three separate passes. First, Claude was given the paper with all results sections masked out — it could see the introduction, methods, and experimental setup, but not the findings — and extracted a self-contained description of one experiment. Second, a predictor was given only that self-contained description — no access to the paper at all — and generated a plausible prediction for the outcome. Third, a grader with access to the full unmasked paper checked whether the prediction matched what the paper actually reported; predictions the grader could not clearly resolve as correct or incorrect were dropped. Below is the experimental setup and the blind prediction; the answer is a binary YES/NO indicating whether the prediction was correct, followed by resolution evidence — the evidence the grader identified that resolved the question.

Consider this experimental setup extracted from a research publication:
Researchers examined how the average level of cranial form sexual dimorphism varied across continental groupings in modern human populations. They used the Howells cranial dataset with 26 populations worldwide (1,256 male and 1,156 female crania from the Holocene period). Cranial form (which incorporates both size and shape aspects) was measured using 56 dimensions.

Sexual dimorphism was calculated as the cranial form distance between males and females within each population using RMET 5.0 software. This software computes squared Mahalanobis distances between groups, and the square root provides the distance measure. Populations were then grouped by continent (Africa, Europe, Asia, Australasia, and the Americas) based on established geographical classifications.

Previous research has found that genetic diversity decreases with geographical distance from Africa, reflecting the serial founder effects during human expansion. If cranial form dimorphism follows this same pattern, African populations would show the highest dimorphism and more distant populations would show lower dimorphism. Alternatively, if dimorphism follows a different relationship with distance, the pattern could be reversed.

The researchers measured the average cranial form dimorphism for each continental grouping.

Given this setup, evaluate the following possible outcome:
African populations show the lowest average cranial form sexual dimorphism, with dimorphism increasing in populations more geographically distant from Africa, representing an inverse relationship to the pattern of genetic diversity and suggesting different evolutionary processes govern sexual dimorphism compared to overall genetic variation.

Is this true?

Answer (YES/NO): YES